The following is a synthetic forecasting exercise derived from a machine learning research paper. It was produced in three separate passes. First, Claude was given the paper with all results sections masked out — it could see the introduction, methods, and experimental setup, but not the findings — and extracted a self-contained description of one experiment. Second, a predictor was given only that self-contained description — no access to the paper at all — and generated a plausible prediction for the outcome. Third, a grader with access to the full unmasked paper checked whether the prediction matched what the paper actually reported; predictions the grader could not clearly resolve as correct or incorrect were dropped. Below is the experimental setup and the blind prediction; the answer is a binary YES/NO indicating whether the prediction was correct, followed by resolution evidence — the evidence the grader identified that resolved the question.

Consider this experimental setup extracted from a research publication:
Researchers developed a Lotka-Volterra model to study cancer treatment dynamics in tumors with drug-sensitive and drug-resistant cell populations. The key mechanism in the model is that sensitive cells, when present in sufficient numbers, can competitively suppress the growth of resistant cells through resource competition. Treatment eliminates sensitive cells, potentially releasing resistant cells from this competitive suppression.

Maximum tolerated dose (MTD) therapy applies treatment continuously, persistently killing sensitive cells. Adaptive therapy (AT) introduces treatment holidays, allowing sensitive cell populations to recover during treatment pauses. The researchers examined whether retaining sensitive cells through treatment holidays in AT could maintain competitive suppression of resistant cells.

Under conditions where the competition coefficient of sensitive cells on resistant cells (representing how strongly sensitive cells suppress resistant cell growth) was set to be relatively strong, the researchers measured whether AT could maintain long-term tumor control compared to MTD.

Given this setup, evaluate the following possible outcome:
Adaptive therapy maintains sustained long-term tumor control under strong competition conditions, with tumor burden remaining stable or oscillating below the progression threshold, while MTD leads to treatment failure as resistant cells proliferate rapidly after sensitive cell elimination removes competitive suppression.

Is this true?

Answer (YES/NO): NO